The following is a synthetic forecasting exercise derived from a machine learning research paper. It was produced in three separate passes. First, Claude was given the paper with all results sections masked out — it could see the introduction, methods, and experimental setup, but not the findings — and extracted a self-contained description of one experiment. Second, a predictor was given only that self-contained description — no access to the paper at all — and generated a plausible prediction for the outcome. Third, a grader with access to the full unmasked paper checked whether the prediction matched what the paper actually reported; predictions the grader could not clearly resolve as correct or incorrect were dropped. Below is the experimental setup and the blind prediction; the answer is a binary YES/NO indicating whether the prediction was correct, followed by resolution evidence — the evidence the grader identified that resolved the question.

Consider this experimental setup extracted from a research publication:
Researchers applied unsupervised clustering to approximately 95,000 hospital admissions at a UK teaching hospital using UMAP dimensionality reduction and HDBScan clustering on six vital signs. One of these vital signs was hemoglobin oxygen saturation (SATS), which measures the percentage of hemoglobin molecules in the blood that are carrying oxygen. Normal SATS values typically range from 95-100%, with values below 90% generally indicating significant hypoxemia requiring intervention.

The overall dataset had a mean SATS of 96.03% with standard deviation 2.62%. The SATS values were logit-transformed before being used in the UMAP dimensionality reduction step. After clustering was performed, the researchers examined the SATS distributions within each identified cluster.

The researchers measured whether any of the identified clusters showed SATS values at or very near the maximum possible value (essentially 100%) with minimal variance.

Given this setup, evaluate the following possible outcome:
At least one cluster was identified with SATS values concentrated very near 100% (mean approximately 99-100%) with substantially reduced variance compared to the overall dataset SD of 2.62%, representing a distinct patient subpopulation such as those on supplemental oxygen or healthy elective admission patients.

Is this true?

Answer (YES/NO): YES